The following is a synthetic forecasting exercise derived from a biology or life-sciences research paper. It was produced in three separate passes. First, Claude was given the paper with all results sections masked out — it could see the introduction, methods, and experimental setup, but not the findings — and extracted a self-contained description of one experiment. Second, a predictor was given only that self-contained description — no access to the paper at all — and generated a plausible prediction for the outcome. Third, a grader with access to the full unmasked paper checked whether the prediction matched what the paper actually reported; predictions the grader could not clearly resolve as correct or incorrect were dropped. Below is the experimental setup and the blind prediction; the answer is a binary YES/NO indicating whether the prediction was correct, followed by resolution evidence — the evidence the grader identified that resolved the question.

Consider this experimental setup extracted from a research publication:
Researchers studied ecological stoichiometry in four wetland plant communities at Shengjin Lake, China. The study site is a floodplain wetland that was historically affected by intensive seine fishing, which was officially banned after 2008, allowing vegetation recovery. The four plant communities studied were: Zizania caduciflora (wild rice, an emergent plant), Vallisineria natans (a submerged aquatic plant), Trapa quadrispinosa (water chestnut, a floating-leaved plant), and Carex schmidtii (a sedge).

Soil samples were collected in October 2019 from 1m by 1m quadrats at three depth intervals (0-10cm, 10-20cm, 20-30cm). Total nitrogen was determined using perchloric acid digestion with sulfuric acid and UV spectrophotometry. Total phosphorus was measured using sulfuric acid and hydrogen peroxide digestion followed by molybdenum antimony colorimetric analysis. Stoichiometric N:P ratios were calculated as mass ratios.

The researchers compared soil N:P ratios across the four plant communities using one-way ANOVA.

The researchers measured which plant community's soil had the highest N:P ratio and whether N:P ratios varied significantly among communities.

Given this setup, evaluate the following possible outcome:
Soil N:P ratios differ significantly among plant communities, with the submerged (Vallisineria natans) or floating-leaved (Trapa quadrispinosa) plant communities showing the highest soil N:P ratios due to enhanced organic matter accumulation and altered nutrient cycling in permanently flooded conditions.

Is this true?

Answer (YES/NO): YES